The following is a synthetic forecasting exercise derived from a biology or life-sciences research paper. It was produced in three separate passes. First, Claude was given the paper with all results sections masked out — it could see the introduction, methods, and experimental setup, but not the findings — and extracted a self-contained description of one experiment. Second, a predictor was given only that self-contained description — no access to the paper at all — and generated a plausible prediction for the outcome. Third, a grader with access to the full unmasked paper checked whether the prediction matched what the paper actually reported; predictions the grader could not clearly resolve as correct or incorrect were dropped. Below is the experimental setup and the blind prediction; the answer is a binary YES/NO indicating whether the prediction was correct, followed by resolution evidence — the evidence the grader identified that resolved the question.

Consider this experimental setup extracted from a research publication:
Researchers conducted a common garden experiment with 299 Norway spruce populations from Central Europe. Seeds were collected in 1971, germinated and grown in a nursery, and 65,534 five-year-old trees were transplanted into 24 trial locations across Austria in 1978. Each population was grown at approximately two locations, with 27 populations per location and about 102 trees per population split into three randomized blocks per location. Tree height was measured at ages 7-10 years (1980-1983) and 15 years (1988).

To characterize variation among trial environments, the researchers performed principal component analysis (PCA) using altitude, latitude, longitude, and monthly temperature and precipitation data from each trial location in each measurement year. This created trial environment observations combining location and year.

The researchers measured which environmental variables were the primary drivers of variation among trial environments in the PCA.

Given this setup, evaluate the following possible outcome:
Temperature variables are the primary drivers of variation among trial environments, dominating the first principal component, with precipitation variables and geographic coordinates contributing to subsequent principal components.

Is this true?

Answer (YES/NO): NO